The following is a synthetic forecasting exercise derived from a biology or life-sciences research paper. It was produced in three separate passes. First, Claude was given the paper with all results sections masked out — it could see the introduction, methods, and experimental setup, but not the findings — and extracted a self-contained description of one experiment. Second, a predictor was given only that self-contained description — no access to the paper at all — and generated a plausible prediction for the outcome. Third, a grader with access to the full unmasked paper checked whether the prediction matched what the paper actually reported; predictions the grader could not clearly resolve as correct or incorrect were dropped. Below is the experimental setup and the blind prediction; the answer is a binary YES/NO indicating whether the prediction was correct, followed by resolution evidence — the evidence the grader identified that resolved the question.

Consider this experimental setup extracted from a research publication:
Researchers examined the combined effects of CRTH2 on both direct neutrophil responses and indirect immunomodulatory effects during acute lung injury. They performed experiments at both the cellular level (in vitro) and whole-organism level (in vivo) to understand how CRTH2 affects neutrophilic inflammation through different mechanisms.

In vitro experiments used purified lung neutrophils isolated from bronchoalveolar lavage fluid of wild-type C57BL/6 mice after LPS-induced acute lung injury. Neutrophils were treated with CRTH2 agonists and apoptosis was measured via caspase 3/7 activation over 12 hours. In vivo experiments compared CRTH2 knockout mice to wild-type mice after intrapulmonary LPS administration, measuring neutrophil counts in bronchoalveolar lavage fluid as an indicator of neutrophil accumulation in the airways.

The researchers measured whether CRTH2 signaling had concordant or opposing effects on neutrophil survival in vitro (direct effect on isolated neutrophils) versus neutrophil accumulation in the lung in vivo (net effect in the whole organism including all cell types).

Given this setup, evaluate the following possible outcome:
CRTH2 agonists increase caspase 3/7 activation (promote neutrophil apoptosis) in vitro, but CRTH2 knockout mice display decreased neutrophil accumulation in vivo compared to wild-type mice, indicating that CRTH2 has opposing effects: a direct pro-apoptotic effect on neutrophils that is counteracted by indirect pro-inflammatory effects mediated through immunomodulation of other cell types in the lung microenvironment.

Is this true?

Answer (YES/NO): NO